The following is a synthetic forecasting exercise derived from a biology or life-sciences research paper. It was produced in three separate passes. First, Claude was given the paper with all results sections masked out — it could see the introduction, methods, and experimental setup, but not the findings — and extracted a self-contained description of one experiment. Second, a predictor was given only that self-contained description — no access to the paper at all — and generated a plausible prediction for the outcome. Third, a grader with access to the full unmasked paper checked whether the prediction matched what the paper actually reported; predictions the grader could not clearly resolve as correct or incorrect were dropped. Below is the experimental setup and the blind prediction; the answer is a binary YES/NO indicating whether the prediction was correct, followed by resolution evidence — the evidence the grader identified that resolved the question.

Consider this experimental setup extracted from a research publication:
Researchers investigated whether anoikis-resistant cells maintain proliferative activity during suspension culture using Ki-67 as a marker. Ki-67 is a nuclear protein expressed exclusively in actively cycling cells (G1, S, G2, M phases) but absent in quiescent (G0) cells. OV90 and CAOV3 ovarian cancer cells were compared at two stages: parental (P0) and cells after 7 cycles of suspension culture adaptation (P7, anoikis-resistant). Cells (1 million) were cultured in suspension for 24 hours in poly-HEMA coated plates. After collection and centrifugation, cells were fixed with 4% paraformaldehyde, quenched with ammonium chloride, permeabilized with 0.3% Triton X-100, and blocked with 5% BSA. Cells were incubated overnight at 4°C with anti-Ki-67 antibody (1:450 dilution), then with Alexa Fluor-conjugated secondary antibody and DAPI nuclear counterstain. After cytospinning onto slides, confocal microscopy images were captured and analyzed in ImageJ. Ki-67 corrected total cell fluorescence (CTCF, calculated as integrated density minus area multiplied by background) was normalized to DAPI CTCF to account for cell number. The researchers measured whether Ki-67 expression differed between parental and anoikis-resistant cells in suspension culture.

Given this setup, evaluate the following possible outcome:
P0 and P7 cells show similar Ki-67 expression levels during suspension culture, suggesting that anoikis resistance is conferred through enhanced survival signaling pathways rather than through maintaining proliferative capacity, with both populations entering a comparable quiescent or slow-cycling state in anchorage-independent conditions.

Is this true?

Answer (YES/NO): YES